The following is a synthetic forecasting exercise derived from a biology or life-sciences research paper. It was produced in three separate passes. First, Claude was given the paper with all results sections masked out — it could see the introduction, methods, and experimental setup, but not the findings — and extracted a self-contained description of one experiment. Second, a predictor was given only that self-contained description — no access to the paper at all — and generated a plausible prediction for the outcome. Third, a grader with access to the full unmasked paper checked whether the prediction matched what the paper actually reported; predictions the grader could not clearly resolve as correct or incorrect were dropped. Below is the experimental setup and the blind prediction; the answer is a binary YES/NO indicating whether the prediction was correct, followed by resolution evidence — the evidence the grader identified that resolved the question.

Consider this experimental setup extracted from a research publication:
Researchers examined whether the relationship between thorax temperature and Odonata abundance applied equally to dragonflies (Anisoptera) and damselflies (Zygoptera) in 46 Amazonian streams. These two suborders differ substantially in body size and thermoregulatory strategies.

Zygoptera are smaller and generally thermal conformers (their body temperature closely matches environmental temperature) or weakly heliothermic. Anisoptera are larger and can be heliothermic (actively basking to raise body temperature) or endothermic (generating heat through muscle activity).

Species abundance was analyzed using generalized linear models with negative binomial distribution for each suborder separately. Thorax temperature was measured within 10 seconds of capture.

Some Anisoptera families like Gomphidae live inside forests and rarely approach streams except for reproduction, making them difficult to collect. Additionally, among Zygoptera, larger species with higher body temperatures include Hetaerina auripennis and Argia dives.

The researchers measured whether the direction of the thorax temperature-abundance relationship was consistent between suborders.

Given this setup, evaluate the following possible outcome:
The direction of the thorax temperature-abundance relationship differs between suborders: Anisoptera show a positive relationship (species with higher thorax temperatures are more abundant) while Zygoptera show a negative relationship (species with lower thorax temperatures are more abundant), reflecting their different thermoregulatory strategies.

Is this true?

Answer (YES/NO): NO